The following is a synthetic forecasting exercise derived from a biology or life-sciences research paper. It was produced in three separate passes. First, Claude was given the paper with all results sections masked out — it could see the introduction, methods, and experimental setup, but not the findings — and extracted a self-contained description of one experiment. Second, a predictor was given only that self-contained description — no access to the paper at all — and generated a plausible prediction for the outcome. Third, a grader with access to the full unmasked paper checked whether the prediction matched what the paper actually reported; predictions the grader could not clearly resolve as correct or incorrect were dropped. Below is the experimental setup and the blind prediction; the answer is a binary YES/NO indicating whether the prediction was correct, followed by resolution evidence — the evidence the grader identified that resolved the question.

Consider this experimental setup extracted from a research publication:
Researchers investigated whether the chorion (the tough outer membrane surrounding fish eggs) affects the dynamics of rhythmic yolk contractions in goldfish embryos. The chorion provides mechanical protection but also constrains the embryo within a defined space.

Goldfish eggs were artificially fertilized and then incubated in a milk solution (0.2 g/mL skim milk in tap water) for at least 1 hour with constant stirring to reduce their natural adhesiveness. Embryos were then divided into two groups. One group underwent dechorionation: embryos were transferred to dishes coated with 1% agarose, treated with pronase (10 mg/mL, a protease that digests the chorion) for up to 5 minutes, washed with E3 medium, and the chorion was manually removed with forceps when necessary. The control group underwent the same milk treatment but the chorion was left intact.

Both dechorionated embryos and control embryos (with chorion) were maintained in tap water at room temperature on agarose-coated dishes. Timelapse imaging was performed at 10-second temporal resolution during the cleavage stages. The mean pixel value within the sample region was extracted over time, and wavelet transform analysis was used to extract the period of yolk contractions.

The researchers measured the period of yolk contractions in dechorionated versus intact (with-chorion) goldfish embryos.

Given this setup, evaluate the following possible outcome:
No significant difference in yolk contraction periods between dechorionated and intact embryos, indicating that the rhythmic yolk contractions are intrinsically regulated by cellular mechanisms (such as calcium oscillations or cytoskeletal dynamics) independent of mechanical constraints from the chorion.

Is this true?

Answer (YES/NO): NO